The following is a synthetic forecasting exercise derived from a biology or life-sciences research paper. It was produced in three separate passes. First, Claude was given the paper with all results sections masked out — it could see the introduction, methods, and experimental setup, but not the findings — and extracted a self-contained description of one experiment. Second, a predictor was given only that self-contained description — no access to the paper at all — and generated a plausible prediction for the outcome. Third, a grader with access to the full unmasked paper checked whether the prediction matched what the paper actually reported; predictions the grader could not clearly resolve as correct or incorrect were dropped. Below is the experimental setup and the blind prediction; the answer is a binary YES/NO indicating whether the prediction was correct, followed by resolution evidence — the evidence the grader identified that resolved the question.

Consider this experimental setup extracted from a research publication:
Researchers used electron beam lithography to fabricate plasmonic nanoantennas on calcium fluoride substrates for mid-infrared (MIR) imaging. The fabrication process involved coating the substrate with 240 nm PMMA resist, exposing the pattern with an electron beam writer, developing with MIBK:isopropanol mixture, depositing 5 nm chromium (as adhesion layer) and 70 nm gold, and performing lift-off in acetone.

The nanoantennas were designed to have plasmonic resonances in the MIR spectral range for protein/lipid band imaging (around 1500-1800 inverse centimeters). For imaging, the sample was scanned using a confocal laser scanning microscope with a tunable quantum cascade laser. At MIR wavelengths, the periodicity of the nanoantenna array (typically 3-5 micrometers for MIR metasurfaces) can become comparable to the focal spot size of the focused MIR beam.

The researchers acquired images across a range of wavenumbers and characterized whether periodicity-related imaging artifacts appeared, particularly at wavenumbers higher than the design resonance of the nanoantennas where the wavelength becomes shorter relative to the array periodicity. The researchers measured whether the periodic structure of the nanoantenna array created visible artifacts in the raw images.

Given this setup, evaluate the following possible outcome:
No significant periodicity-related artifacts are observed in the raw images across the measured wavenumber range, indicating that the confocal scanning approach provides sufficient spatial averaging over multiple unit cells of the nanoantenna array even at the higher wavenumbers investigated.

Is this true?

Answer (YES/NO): NO